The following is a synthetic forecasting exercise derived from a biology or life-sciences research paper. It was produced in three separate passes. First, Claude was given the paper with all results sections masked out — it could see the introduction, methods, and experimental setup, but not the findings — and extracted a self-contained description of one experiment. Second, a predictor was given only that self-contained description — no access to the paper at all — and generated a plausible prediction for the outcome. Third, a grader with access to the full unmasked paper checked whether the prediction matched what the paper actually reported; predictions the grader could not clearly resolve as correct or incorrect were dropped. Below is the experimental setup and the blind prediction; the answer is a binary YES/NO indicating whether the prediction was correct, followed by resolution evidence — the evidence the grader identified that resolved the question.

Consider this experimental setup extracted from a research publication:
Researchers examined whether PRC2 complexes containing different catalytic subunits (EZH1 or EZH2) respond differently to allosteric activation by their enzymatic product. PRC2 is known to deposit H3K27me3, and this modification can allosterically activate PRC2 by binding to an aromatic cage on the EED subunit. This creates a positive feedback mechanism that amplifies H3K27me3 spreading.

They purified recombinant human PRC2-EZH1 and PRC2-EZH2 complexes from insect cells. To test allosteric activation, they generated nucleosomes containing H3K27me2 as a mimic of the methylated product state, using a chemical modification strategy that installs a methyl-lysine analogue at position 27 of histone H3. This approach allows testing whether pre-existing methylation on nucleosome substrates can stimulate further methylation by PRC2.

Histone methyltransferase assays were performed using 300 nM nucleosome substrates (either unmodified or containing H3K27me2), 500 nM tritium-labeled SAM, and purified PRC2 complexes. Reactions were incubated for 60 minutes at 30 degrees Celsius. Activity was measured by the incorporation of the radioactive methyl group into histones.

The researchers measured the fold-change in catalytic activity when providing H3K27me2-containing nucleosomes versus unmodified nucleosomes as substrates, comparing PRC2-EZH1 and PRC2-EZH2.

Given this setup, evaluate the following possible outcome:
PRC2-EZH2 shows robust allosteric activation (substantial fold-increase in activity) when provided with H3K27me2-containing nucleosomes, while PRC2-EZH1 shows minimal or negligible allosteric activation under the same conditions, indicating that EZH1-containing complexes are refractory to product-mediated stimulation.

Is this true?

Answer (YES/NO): YES